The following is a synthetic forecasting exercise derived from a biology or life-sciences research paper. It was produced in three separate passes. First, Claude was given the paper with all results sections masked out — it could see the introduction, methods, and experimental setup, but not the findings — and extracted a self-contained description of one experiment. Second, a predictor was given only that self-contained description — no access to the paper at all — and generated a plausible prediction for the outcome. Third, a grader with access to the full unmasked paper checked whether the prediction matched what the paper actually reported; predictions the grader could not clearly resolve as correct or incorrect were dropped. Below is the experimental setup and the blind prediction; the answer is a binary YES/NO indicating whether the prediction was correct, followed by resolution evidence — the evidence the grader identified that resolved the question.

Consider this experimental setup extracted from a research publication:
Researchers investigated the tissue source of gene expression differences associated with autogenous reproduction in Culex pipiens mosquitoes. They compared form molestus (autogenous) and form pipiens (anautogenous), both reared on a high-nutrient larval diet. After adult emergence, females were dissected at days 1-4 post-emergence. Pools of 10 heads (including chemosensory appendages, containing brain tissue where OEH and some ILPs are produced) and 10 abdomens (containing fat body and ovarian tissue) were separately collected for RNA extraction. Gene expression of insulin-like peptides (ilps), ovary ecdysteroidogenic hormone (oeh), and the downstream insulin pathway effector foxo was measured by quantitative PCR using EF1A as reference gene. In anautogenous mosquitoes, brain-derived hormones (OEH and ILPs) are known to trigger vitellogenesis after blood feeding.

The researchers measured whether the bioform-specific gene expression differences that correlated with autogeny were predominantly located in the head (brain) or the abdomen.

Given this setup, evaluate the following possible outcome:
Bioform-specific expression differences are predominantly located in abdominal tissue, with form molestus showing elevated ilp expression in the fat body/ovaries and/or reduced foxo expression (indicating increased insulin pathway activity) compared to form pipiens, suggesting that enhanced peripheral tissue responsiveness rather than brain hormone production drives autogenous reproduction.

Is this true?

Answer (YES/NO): YES